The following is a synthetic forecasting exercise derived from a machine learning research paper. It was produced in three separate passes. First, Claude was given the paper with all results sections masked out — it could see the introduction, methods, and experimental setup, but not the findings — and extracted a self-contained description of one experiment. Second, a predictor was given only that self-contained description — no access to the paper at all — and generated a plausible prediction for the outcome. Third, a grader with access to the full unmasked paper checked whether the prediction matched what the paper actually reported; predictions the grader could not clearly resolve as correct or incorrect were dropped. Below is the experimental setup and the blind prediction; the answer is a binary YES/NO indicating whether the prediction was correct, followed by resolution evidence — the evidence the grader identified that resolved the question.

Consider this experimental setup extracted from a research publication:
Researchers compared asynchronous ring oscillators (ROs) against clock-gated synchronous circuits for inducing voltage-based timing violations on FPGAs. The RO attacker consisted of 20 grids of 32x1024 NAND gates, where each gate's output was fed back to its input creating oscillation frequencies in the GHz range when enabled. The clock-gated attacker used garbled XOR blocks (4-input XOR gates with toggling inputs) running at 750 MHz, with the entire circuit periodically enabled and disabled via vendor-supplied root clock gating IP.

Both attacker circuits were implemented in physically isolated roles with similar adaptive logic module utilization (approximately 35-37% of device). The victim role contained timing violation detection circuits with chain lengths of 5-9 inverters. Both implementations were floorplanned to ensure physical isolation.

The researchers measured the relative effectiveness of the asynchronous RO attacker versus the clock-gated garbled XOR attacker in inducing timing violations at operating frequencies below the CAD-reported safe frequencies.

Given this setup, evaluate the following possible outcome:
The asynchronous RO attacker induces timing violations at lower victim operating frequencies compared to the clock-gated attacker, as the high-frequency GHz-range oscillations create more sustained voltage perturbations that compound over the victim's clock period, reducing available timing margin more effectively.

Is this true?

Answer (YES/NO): YES